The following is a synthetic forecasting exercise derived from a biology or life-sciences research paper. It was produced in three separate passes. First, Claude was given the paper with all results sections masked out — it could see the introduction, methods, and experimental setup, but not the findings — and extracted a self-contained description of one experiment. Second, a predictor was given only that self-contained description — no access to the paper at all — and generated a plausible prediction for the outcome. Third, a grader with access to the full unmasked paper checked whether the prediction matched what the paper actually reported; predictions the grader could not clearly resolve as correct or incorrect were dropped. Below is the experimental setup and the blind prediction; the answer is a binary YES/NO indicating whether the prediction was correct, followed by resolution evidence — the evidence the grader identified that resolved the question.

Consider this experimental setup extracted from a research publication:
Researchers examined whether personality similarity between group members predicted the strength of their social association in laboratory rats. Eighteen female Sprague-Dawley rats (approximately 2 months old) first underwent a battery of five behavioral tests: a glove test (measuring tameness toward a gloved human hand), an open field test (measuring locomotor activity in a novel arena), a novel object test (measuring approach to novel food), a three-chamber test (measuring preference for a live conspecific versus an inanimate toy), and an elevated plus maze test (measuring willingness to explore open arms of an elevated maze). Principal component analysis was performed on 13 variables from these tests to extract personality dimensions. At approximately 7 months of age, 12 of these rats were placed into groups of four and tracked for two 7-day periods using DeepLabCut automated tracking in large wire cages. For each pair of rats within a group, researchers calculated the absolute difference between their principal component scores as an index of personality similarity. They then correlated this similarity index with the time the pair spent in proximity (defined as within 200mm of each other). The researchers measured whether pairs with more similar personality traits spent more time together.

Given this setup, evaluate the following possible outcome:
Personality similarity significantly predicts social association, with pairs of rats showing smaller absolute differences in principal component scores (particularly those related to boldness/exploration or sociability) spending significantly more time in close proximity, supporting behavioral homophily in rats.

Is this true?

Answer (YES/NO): NO